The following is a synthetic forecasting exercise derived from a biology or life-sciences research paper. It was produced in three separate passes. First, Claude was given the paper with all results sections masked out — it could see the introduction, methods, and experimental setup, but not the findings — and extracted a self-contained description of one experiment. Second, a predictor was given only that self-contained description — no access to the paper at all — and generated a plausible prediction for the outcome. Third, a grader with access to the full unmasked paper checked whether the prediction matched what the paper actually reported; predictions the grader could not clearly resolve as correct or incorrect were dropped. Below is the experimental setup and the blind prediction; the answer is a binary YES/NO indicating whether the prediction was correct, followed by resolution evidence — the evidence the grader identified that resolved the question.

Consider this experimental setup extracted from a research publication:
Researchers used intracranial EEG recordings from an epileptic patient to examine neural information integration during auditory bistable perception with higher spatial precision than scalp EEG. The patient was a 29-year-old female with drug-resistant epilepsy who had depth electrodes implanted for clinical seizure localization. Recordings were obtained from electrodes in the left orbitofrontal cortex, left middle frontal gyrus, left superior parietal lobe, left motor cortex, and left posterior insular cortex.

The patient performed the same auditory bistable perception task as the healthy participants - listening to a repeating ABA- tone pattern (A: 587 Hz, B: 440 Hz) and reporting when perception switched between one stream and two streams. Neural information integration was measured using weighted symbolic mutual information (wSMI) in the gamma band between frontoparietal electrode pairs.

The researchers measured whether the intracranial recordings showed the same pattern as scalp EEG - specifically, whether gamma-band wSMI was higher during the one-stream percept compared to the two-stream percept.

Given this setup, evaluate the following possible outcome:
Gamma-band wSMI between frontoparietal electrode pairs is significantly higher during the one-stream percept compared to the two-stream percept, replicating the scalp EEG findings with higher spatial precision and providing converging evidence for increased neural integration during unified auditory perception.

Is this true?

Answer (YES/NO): YES